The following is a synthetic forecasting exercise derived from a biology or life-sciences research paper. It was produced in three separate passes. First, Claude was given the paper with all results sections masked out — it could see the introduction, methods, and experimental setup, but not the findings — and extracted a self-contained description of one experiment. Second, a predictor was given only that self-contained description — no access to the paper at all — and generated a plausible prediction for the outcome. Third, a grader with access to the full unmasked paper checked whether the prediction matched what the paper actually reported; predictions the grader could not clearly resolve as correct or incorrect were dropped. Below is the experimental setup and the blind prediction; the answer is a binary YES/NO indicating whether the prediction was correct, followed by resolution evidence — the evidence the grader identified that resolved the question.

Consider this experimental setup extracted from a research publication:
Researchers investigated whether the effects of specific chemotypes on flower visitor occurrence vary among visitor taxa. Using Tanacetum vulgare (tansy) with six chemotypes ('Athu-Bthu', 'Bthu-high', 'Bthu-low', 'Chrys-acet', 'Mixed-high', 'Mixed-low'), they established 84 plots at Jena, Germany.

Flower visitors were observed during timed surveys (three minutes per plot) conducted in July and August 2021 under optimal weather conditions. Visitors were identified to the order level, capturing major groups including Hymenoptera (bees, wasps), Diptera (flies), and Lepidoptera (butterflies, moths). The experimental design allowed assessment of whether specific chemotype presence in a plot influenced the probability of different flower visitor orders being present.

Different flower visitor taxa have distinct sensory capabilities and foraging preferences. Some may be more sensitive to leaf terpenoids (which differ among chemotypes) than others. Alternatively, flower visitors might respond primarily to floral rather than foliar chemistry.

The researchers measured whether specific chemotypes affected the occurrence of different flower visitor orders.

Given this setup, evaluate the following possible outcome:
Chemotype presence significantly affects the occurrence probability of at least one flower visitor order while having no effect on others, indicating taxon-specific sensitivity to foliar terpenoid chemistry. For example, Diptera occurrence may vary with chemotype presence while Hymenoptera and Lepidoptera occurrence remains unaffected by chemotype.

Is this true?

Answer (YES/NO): NO